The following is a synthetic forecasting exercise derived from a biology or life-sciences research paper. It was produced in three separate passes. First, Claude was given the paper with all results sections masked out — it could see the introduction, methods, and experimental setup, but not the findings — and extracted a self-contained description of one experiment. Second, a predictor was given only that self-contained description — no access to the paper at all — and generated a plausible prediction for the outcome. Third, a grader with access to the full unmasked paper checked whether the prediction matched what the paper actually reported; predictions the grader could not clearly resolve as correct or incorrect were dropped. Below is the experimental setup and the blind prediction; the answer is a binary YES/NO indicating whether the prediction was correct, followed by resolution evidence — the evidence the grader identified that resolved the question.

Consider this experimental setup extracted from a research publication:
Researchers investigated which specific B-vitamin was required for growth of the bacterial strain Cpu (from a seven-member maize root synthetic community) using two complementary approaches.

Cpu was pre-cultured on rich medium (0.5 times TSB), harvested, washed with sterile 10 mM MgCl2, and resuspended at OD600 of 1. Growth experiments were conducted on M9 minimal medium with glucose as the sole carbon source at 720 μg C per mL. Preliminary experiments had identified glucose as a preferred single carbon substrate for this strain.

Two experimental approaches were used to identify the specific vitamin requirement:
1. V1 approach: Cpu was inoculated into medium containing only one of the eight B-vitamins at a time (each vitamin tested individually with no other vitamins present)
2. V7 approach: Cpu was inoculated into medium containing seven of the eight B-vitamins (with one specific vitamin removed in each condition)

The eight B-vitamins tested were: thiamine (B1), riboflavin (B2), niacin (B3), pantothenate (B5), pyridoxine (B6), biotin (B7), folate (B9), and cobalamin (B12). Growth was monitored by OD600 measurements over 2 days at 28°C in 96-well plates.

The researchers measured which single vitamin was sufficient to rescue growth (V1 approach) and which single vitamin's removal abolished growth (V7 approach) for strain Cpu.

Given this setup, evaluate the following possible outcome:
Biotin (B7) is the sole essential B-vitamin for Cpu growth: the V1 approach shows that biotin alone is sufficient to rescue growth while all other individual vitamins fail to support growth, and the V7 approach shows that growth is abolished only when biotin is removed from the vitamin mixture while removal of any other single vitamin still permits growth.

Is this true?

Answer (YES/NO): NO